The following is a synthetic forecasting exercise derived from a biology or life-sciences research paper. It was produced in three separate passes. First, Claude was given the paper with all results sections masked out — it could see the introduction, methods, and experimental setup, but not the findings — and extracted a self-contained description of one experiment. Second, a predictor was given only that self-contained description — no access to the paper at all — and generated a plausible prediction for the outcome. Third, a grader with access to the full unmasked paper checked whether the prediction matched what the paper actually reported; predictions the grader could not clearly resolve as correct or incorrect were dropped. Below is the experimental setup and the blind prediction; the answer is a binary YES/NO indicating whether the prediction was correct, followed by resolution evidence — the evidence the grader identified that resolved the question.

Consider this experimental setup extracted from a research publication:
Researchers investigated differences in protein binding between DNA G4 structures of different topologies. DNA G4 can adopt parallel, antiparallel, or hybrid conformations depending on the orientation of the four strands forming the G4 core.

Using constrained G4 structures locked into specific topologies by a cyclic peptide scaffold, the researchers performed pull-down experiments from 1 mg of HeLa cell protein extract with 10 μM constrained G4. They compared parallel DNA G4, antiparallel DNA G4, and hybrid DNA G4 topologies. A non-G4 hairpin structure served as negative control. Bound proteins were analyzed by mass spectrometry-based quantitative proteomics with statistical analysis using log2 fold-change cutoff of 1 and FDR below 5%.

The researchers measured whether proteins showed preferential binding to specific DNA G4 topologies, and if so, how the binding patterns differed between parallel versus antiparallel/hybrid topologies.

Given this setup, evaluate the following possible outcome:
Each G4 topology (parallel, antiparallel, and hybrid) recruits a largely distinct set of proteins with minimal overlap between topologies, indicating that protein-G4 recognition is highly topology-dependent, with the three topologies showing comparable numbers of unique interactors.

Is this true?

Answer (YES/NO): NO